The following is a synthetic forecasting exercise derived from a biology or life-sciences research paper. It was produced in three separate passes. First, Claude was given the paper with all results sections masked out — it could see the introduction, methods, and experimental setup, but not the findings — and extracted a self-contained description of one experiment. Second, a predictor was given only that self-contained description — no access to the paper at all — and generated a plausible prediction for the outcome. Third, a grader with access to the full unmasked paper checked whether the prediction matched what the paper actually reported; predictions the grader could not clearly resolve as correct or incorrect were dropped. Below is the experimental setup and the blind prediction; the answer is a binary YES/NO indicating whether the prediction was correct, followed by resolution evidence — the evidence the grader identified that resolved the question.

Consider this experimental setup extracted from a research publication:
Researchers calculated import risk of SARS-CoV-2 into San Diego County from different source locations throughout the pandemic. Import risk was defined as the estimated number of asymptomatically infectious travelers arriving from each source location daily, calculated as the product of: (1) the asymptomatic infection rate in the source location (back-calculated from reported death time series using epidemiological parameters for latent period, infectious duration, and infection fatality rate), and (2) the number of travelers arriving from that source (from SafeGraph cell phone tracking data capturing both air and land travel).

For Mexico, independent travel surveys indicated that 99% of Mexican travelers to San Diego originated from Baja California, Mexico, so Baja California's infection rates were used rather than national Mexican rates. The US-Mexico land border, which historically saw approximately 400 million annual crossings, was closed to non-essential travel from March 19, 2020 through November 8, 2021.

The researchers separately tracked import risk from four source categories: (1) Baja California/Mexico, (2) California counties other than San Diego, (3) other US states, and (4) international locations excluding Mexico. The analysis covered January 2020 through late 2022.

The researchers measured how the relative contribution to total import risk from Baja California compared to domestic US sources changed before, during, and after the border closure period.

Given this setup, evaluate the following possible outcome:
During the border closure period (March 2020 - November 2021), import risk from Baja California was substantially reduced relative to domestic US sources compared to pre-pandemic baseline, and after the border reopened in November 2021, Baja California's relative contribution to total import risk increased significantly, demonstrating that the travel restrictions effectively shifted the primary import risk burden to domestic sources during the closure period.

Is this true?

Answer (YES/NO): NO